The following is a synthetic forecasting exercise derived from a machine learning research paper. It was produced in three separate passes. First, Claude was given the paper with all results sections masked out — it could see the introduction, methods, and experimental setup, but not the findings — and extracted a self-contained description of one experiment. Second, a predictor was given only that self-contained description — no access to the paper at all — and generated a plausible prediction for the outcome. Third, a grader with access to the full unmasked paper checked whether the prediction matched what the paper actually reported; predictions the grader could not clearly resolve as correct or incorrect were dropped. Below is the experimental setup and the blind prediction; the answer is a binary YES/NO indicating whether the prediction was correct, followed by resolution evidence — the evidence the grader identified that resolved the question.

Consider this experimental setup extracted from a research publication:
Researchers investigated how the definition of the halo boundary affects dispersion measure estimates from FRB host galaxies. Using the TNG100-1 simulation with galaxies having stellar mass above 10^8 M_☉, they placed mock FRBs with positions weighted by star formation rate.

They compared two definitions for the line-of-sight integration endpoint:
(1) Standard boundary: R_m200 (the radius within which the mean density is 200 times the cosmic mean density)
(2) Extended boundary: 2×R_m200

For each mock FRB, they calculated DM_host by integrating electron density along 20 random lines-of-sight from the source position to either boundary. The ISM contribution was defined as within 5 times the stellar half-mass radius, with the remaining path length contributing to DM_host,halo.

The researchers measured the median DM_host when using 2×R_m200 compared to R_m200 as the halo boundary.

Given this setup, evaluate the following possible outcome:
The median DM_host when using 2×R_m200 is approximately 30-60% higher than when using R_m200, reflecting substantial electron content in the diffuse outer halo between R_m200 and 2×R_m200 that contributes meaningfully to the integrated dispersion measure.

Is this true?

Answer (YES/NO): NO